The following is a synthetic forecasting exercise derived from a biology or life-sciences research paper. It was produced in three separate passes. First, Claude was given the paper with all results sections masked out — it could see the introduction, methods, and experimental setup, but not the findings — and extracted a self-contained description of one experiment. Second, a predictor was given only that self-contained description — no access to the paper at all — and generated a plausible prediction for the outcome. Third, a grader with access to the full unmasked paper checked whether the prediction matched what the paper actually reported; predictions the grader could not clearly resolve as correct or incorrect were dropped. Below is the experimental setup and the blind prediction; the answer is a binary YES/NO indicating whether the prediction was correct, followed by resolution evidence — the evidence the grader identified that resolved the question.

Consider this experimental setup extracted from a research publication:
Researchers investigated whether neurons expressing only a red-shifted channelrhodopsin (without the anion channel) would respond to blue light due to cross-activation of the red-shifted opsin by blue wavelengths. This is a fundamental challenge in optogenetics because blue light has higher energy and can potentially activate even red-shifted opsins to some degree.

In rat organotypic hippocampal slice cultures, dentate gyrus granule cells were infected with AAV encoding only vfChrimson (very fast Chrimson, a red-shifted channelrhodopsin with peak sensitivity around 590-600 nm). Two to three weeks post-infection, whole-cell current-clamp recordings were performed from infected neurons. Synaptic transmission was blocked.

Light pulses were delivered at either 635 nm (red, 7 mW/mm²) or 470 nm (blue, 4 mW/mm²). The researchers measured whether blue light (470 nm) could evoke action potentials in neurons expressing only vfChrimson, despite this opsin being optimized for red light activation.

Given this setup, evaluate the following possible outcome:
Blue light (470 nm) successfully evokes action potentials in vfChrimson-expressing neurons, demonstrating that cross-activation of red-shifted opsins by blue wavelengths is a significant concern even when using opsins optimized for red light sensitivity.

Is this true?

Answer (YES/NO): YES